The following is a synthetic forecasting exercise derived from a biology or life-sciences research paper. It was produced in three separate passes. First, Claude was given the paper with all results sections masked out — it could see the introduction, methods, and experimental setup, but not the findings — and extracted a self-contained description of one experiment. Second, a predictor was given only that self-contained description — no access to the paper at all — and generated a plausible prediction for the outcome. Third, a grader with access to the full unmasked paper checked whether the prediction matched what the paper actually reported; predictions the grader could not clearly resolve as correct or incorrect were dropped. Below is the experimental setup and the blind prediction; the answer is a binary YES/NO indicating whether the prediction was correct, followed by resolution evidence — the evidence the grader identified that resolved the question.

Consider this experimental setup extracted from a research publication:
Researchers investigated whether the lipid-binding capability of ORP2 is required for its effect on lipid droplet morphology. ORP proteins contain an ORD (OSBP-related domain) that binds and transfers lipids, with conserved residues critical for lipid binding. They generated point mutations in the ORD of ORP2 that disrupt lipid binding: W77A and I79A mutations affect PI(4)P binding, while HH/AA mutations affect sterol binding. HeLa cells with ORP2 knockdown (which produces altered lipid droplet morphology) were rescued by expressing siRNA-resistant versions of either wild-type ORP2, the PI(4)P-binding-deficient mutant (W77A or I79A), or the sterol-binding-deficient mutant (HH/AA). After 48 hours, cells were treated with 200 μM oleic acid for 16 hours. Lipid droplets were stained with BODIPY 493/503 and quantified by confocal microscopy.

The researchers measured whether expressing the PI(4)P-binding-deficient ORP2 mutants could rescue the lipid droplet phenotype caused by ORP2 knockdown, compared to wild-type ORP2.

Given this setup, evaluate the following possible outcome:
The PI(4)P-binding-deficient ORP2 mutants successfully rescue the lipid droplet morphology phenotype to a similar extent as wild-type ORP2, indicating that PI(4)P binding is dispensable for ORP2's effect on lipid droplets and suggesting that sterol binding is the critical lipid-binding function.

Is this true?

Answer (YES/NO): NO